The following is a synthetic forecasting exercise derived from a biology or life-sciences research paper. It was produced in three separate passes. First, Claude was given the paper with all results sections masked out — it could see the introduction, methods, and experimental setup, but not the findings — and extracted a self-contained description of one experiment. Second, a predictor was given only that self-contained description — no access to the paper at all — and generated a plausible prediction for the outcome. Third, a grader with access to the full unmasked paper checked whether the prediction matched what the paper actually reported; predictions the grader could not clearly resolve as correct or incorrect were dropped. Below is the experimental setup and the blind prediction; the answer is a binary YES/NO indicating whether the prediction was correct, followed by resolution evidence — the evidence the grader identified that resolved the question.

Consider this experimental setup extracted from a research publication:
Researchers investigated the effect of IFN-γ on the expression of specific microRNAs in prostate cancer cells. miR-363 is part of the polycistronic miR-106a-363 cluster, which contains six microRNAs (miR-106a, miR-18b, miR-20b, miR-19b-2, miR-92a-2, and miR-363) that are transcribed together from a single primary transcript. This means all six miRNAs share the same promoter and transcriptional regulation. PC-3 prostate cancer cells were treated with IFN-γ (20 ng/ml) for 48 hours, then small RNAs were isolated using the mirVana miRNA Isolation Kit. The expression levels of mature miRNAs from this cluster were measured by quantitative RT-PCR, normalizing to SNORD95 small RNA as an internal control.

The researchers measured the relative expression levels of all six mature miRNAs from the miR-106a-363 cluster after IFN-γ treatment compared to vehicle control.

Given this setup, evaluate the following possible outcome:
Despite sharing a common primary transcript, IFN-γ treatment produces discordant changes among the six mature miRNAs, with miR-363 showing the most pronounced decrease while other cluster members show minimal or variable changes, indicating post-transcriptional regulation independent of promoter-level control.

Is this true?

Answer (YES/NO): YES